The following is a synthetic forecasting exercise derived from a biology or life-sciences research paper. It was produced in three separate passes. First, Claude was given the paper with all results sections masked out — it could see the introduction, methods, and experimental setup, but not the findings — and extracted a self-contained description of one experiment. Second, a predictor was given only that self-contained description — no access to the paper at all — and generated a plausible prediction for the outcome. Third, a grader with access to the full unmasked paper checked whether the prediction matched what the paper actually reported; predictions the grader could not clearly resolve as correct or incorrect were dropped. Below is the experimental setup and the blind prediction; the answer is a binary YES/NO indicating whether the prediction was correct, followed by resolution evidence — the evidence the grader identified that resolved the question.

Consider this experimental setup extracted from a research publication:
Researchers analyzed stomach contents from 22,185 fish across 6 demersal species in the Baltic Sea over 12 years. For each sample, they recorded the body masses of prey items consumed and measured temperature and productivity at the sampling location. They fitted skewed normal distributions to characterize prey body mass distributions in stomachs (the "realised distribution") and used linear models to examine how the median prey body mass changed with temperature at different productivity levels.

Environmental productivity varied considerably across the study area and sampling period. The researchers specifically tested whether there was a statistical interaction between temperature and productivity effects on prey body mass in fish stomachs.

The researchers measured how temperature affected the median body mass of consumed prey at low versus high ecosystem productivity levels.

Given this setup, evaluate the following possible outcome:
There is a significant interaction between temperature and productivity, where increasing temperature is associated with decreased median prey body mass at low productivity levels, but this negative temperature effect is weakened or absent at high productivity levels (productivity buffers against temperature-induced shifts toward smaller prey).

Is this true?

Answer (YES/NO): NO